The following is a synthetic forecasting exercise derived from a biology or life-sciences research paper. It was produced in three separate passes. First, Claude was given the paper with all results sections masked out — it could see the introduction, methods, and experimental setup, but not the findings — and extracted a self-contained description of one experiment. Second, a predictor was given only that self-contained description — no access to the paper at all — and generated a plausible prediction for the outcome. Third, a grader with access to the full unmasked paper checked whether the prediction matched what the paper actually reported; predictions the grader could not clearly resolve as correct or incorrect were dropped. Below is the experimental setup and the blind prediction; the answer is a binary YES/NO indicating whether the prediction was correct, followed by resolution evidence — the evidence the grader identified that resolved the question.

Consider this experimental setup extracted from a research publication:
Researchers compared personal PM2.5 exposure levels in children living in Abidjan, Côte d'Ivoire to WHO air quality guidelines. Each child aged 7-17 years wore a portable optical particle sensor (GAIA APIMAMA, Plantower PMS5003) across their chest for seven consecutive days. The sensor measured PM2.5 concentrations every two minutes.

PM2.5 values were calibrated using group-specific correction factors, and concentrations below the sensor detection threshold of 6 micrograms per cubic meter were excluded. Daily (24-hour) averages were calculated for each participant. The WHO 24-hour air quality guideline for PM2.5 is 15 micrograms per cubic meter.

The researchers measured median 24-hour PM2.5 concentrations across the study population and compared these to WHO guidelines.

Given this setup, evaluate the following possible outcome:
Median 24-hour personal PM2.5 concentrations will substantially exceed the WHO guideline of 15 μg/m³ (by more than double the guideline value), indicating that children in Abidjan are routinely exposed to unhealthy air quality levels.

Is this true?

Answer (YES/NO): YES